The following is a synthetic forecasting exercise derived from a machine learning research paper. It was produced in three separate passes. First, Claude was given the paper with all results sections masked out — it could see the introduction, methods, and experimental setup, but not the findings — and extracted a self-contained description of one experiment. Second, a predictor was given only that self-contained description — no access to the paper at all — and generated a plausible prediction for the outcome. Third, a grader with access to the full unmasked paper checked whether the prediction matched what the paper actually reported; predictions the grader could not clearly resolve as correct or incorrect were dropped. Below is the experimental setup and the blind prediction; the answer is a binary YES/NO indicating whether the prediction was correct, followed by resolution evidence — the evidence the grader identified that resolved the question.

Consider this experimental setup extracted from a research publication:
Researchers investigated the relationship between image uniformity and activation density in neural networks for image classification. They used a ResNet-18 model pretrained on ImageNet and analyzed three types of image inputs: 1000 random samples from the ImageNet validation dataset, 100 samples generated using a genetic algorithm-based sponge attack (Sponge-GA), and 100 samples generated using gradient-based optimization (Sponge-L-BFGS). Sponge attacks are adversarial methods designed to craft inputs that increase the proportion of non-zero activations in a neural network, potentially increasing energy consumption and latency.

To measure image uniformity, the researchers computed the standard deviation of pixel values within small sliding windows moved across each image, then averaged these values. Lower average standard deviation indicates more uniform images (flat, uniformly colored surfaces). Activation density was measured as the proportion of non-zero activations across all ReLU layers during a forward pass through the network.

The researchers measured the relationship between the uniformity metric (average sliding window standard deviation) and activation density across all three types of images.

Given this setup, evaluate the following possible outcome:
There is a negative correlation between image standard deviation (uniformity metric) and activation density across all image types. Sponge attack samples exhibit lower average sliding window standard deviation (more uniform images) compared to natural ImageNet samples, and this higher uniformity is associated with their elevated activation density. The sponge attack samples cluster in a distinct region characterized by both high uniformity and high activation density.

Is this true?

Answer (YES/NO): YES